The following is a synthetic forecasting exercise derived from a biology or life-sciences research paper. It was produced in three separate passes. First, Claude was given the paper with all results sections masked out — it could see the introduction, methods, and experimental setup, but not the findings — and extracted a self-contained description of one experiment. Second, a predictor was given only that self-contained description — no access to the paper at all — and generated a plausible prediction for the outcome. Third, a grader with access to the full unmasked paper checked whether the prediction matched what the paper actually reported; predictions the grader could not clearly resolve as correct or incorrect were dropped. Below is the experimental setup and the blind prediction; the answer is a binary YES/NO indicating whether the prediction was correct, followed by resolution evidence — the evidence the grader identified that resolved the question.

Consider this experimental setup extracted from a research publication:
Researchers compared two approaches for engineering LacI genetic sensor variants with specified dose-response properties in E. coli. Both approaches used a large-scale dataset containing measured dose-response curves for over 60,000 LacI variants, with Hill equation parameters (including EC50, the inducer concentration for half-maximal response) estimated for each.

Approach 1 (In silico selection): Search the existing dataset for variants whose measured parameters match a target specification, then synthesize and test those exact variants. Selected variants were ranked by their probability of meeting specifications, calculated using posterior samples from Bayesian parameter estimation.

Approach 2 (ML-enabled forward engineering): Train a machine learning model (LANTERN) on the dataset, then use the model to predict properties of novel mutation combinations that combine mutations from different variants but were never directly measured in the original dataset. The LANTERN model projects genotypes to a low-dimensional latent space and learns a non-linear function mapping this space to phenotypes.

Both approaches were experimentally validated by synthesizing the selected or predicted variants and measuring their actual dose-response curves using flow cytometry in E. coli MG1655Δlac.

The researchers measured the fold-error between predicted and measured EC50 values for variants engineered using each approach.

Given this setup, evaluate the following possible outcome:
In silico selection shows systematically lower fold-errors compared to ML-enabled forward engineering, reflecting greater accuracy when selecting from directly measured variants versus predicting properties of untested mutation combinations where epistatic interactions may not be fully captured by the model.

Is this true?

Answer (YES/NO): NO